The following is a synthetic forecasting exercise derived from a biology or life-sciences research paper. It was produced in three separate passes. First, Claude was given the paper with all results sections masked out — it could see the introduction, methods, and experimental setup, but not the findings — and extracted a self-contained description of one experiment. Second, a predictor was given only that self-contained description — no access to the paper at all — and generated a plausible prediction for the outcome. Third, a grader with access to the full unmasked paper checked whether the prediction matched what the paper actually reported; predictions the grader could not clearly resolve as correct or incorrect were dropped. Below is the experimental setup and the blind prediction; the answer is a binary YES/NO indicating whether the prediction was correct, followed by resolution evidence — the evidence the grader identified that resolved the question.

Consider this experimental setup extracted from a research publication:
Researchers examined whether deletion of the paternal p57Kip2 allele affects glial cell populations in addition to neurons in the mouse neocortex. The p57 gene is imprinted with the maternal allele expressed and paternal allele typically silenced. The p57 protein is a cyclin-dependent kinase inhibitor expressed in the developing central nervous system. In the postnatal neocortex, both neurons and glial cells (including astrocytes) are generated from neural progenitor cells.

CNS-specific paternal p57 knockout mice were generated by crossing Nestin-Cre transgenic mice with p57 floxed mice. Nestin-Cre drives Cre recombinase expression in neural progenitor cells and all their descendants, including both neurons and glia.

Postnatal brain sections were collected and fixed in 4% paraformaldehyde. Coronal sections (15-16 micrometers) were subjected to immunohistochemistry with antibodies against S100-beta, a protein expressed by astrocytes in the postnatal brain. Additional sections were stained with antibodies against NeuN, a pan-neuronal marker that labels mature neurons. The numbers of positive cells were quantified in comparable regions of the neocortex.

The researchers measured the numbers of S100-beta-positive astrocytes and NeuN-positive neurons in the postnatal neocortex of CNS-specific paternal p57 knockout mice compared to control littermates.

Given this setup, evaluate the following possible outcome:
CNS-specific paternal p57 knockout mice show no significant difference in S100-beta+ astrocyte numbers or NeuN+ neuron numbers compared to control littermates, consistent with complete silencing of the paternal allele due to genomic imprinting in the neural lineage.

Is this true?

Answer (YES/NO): NO